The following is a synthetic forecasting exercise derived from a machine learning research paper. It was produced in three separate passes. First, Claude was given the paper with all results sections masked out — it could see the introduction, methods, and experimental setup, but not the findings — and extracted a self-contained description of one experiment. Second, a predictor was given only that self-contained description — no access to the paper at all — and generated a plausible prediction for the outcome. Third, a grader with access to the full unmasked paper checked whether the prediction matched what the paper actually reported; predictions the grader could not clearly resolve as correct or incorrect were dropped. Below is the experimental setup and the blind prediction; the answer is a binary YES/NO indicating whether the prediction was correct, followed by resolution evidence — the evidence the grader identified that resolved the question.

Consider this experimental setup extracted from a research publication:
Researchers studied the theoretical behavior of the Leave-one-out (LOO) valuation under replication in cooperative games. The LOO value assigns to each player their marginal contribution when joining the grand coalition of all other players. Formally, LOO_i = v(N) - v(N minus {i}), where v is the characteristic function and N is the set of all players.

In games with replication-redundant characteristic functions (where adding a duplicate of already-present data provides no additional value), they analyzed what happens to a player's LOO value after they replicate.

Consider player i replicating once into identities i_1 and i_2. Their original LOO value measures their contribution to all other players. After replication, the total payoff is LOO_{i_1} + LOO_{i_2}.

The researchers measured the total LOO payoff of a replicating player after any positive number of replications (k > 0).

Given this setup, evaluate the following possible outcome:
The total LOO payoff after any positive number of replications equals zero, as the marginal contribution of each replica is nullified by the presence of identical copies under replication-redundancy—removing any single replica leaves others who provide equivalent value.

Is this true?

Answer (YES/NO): YES